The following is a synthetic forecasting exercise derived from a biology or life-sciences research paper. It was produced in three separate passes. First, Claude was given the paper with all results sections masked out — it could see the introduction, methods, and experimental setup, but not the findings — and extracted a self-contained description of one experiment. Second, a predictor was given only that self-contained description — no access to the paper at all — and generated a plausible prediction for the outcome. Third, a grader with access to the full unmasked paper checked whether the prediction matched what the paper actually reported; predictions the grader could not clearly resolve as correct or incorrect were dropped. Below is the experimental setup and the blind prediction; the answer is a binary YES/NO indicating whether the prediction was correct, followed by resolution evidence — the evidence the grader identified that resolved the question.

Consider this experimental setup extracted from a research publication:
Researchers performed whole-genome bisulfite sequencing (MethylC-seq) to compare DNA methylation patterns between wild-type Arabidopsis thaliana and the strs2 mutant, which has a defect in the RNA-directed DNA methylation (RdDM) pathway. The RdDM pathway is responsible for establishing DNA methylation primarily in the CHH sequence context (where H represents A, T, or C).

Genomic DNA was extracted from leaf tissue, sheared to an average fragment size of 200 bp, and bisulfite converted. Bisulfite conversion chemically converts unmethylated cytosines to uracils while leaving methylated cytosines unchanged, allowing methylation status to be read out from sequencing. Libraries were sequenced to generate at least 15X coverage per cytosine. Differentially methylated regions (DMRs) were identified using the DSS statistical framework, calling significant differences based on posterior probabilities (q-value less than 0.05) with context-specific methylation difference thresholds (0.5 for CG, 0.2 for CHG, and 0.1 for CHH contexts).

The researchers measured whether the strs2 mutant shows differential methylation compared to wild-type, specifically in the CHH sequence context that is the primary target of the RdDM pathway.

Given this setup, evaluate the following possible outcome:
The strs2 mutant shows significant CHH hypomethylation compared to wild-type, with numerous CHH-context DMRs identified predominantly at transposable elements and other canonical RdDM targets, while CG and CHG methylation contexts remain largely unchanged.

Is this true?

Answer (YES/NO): NO